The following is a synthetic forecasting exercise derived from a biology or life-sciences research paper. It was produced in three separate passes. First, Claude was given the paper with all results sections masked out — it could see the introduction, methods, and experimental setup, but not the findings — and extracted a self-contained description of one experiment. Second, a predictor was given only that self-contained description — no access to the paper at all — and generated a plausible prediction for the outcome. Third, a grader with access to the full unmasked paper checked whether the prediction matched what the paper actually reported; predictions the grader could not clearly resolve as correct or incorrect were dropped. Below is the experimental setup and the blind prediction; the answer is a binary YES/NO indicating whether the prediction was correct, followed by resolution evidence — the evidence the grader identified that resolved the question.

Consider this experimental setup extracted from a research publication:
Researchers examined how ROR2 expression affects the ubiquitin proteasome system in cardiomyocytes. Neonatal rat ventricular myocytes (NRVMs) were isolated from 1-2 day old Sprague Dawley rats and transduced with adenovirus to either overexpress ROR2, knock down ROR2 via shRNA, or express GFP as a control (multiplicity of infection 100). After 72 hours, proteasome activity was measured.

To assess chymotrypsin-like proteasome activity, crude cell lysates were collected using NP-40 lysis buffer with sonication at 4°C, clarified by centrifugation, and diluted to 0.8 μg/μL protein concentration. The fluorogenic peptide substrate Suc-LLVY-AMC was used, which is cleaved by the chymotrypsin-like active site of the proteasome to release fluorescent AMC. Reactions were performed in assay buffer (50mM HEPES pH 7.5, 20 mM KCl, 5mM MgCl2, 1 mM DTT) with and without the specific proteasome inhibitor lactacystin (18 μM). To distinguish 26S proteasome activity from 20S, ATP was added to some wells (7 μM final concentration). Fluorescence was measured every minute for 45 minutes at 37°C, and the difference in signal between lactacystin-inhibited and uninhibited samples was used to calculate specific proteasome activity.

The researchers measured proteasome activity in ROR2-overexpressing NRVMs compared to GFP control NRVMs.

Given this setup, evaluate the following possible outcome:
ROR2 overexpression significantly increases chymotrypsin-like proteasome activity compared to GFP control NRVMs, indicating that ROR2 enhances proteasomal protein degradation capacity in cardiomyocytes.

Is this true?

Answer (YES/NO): NO